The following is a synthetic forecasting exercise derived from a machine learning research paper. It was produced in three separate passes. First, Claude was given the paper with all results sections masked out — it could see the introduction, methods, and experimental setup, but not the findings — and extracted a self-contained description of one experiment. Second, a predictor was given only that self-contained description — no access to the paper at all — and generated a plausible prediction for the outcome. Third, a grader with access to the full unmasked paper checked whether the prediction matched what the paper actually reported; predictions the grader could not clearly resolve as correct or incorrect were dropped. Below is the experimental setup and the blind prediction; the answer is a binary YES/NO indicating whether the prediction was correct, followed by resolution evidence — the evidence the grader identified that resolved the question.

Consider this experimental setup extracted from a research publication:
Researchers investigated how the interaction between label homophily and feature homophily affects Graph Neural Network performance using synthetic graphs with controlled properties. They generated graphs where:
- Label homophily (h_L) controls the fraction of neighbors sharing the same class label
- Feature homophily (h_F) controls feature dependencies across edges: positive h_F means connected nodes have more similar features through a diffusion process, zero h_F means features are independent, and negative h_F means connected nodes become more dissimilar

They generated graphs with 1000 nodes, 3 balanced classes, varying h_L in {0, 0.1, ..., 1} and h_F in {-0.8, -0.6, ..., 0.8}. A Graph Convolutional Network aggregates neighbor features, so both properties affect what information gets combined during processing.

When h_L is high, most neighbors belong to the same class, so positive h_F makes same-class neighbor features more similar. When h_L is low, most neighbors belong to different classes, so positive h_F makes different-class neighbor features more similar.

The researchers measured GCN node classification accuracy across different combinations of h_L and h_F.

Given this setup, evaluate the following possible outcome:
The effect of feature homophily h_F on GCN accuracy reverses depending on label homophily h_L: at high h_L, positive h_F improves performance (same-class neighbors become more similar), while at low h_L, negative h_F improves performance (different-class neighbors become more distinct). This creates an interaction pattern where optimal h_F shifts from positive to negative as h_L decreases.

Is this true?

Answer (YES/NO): YES